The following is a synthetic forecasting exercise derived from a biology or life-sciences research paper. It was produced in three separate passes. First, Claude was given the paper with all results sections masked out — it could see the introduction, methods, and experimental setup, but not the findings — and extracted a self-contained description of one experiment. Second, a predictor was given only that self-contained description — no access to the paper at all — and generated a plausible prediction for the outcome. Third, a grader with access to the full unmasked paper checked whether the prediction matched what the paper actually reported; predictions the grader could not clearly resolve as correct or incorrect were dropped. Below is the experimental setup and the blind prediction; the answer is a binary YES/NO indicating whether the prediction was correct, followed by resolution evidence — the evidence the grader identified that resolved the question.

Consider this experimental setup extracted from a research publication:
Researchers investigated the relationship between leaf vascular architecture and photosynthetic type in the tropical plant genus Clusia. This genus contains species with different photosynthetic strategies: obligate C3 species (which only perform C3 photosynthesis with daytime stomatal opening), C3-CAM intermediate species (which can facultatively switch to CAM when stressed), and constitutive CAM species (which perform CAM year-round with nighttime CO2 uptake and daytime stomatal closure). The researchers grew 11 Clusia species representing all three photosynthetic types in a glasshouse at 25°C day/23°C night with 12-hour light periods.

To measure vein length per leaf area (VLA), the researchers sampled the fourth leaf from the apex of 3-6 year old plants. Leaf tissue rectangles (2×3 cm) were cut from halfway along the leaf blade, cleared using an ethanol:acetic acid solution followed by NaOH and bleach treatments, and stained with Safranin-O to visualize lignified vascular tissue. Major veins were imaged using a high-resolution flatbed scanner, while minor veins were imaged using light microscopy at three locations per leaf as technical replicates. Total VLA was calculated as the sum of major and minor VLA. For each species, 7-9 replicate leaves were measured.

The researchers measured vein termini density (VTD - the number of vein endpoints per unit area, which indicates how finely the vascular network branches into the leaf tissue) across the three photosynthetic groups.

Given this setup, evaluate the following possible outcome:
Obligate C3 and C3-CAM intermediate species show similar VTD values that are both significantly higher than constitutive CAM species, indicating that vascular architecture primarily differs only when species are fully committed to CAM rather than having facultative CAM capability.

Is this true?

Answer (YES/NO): YES